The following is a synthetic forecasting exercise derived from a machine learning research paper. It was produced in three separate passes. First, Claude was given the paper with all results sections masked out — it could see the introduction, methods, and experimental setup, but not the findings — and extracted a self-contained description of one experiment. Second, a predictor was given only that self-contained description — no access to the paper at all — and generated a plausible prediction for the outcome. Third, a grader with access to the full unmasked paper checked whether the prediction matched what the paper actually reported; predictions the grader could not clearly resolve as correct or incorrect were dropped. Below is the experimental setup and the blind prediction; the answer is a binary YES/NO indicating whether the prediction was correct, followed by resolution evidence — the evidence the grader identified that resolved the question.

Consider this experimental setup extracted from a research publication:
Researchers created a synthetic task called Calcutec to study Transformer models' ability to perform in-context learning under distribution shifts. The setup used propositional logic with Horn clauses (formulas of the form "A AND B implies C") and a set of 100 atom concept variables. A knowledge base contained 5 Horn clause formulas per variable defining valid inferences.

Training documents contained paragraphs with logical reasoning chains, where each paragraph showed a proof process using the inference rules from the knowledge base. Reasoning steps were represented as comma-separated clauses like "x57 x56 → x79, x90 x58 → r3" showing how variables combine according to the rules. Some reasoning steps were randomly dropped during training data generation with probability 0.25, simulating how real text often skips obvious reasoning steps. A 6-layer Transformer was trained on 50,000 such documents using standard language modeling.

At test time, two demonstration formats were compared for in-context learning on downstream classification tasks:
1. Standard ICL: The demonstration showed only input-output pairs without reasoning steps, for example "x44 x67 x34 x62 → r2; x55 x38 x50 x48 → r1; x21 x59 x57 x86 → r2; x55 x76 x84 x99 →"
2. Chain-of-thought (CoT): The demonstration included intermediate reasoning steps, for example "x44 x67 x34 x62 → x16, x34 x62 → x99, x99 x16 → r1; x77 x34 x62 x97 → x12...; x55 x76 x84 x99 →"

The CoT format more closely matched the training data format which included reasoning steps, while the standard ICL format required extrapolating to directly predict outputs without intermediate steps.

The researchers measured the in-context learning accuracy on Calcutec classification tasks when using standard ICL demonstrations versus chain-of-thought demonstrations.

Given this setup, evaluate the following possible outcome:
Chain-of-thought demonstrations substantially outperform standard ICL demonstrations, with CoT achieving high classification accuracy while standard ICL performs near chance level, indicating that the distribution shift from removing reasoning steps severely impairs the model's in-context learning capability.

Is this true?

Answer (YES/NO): NO